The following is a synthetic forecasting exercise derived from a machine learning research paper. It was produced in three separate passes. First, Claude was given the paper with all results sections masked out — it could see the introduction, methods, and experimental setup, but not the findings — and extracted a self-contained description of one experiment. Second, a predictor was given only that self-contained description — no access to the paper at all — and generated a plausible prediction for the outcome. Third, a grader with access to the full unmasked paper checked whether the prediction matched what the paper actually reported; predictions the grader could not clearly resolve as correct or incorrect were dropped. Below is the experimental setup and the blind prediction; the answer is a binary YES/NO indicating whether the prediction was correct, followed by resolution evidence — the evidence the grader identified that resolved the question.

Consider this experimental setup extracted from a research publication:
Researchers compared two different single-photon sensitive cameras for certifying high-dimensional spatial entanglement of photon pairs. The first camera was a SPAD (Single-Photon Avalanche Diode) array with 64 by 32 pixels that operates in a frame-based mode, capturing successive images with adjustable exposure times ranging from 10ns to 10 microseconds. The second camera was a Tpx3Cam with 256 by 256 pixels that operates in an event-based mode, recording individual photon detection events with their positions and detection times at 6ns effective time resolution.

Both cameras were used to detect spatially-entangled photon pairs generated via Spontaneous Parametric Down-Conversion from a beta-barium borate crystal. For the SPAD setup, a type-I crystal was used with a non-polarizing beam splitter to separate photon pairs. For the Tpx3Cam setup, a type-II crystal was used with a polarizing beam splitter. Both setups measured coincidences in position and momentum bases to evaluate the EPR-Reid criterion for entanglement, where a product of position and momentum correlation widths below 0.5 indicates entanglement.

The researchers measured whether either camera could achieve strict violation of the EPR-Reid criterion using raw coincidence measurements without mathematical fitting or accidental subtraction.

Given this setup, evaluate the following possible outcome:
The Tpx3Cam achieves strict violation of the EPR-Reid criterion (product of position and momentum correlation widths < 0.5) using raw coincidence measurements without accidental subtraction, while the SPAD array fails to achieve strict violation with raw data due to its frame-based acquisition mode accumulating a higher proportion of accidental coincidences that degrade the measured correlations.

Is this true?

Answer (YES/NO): NO